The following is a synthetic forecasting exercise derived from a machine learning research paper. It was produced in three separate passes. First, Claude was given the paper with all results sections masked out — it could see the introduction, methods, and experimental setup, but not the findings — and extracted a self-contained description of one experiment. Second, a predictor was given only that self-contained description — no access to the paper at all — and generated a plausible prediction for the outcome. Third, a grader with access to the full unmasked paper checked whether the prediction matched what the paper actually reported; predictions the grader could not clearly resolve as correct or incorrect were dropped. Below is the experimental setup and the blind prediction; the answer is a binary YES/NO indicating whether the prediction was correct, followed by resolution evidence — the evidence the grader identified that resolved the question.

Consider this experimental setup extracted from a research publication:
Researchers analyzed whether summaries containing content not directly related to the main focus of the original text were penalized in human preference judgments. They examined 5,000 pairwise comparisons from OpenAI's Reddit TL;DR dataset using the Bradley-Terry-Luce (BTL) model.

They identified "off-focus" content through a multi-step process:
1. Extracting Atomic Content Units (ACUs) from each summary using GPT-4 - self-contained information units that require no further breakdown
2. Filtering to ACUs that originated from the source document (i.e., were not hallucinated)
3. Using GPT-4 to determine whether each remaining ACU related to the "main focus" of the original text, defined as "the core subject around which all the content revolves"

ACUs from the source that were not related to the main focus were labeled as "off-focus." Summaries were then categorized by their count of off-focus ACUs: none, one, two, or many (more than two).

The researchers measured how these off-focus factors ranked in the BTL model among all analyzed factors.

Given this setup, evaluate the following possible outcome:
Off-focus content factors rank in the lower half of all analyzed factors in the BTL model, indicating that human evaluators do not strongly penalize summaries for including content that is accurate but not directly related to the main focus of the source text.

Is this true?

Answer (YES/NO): NO